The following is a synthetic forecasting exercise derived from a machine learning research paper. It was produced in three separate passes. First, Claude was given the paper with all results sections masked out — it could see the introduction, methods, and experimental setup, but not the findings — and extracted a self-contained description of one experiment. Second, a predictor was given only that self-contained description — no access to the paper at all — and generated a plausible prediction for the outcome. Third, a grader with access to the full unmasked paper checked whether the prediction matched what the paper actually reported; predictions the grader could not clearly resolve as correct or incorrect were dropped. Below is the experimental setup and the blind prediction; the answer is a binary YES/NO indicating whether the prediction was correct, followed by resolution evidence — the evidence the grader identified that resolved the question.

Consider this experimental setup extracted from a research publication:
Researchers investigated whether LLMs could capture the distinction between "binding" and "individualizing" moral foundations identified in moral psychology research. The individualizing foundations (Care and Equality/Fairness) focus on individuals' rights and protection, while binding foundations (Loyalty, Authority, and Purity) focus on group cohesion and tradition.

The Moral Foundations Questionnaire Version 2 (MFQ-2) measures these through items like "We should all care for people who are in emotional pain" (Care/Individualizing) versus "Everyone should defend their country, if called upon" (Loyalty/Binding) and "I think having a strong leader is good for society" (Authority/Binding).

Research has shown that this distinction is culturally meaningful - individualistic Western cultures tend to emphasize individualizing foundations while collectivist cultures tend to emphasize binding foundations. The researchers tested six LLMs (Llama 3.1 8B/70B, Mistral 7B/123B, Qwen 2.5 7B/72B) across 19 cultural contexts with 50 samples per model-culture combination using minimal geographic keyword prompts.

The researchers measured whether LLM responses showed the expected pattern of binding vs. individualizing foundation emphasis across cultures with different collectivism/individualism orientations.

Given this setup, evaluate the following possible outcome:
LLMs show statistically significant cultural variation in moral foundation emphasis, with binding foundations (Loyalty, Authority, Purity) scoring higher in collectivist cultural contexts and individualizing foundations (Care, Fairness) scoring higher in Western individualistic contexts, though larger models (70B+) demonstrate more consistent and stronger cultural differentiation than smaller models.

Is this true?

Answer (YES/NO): NO